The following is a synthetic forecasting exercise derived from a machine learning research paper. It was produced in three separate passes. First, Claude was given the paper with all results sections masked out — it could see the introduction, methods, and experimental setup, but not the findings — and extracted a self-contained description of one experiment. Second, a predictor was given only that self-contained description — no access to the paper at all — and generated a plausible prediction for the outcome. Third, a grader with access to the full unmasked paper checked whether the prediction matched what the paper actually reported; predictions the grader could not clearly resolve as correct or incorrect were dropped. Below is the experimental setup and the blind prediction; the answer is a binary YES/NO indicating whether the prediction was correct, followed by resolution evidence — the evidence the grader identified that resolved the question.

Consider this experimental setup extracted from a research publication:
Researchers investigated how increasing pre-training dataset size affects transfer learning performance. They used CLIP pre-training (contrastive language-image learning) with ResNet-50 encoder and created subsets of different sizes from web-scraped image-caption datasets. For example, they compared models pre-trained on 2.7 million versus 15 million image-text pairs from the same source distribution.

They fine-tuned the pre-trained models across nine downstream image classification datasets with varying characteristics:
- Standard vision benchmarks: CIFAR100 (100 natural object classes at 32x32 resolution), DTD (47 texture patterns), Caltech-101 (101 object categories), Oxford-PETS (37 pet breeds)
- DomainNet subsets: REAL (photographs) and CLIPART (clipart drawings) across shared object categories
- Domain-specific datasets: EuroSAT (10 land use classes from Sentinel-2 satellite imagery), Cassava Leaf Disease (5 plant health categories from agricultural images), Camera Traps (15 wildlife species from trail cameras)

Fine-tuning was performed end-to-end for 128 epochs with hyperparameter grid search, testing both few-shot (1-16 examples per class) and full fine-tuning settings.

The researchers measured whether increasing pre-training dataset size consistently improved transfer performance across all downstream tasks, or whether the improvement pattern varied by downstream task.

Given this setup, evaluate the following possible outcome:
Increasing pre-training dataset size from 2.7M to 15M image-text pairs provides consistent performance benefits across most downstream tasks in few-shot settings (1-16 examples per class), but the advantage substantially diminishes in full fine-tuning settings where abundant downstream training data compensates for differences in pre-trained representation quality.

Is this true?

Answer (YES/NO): YES